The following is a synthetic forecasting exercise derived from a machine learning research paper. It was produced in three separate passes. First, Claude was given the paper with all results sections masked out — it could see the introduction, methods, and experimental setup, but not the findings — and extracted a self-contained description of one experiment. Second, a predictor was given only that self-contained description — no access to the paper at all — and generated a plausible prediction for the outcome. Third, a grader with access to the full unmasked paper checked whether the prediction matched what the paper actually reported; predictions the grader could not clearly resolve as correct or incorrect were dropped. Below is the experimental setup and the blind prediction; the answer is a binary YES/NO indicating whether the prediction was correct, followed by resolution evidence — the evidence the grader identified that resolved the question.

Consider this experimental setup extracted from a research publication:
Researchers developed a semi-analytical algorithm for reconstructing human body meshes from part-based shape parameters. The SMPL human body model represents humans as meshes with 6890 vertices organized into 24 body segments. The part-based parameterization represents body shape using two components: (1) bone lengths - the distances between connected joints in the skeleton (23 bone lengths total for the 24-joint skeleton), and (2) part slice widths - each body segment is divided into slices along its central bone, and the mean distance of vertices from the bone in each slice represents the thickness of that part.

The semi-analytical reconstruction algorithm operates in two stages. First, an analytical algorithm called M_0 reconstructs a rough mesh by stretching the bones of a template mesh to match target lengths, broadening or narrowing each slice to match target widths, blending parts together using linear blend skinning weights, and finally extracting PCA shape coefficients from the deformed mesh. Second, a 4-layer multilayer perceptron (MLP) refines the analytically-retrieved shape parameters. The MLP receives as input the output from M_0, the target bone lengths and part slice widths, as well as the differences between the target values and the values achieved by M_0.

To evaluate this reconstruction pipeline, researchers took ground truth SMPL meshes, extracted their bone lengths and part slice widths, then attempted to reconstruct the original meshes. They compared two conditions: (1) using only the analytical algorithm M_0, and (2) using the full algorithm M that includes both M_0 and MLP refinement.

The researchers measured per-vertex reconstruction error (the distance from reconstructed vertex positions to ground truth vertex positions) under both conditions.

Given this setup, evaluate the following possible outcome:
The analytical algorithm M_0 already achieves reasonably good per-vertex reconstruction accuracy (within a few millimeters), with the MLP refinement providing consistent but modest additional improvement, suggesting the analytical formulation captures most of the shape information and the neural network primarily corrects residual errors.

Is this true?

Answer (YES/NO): NO